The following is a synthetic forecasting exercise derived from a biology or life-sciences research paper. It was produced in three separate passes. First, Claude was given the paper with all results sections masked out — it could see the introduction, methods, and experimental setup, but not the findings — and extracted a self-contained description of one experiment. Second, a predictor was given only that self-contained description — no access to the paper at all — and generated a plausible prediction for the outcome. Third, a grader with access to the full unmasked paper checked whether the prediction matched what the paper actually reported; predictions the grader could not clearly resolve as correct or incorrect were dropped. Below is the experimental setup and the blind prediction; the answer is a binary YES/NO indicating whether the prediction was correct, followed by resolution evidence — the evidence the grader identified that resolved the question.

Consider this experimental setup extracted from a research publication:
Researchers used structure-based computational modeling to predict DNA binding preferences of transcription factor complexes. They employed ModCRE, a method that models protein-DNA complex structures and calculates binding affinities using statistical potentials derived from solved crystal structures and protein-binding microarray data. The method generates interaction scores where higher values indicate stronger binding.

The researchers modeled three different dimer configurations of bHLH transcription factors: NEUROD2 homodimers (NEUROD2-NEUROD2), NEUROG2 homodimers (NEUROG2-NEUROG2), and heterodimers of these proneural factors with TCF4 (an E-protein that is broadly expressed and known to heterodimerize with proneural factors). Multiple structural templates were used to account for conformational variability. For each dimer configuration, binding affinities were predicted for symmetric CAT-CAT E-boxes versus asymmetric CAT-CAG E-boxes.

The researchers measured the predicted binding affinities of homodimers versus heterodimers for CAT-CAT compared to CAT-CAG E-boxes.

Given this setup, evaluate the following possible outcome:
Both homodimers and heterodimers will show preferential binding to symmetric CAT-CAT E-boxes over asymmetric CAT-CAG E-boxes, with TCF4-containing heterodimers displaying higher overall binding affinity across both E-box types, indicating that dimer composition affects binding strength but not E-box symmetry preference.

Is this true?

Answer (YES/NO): NO